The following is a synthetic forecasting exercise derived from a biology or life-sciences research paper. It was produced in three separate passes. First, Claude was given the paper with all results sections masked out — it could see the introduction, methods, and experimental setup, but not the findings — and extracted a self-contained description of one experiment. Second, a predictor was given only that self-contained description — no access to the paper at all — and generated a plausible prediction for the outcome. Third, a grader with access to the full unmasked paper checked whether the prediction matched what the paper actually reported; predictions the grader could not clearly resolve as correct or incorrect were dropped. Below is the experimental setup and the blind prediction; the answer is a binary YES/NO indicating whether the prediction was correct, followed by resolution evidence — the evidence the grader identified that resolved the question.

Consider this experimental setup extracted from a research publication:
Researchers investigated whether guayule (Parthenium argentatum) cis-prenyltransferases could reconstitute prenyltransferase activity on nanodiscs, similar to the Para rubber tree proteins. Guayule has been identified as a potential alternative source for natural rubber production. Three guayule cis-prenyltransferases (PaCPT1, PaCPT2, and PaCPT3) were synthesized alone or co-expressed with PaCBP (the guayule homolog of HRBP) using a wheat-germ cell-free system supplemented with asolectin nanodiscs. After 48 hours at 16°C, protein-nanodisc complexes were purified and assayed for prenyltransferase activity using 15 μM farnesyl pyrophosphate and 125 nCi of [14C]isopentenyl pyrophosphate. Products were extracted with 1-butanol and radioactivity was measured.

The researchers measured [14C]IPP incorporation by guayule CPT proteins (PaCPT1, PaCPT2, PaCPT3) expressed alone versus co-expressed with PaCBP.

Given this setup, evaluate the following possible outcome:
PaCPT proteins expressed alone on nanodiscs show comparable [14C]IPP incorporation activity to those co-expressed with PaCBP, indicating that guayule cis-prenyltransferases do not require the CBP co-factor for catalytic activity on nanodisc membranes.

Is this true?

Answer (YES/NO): NO